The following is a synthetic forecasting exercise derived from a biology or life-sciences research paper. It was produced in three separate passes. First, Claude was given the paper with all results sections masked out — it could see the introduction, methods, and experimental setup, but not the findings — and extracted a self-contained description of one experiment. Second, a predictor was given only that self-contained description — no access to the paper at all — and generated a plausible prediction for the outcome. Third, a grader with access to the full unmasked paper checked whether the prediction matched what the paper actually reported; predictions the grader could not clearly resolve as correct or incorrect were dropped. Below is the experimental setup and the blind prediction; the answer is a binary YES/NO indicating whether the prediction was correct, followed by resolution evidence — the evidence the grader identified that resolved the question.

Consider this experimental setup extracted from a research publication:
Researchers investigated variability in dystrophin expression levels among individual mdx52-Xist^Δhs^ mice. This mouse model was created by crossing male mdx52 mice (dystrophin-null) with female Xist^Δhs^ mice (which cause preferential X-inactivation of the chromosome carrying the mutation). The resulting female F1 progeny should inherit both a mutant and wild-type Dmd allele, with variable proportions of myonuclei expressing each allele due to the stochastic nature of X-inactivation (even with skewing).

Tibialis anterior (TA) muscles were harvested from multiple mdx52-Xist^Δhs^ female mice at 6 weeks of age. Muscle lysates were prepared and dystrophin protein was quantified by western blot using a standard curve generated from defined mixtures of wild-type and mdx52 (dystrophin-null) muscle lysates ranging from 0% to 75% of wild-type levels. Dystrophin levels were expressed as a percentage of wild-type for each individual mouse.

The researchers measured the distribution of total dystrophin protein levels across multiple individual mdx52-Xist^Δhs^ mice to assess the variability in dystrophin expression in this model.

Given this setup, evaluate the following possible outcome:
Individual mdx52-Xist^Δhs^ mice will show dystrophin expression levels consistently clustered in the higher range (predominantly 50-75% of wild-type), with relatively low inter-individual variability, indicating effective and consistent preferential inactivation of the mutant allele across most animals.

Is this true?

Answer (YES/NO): NO